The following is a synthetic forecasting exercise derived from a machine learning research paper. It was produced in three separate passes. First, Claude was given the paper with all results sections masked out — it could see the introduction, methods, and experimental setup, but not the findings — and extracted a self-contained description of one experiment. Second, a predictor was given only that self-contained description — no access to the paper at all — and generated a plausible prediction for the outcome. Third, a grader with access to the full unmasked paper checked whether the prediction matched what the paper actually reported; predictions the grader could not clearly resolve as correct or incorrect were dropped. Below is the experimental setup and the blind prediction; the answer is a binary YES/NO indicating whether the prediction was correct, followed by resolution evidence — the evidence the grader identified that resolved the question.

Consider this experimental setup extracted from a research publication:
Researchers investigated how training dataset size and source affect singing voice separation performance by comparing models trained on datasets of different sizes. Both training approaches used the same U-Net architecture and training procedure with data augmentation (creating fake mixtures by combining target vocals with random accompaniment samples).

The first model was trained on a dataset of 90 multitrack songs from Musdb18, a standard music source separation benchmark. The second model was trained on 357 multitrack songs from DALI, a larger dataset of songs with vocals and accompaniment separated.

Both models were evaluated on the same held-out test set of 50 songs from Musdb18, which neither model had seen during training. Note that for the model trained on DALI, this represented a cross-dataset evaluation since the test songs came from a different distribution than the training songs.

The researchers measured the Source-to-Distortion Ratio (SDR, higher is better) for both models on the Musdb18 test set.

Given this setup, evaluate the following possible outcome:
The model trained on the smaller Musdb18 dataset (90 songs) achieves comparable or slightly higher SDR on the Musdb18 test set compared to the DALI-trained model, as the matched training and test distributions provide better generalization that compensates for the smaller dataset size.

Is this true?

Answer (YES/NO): NO